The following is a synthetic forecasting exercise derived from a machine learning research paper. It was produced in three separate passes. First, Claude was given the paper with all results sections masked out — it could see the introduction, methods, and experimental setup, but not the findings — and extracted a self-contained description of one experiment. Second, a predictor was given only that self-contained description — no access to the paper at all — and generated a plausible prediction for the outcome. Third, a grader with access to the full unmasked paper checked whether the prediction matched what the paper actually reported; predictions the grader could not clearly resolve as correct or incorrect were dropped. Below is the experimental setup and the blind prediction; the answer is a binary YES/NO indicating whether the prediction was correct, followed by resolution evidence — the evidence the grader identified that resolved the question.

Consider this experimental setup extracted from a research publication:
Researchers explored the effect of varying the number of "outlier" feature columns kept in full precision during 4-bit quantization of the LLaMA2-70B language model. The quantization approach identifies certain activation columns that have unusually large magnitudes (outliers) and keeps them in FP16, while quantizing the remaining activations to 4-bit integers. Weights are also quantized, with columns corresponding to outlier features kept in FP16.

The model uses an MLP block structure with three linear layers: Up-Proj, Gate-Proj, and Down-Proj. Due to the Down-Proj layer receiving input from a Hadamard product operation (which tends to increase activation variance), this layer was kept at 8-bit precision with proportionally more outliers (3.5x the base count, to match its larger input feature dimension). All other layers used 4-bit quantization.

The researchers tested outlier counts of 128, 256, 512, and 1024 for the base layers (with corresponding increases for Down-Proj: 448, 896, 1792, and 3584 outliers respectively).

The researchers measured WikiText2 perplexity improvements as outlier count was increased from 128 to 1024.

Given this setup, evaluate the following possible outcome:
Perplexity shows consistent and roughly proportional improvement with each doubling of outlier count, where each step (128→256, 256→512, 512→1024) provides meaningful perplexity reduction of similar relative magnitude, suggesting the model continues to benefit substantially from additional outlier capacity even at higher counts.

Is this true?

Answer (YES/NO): NO